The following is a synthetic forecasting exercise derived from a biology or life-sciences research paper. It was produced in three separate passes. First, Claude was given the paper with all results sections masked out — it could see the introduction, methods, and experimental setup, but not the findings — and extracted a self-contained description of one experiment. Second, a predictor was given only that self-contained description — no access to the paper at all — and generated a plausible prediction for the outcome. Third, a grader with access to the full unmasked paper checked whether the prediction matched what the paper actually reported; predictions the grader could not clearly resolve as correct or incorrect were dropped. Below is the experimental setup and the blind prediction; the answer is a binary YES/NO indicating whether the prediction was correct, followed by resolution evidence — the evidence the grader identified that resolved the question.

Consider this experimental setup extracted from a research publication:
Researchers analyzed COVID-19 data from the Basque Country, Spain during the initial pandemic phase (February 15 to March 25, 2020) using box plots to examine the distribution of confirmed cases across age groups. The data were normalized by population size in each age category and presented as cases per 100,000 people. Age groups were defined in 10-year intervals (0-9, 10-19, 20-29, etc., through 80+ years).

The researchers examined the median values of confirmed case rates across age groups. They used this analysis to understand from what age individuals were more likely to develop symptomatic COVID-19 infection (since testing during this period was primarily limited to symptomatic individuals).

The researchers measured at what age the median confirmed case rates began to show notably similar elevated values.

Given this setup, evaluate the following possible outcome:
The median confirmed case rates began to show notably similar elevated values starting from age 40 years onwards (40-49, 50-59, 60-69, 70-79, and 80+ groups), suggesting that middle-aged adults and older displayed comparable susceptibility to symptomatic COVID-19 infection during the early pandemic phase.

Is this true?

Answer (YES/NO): NO